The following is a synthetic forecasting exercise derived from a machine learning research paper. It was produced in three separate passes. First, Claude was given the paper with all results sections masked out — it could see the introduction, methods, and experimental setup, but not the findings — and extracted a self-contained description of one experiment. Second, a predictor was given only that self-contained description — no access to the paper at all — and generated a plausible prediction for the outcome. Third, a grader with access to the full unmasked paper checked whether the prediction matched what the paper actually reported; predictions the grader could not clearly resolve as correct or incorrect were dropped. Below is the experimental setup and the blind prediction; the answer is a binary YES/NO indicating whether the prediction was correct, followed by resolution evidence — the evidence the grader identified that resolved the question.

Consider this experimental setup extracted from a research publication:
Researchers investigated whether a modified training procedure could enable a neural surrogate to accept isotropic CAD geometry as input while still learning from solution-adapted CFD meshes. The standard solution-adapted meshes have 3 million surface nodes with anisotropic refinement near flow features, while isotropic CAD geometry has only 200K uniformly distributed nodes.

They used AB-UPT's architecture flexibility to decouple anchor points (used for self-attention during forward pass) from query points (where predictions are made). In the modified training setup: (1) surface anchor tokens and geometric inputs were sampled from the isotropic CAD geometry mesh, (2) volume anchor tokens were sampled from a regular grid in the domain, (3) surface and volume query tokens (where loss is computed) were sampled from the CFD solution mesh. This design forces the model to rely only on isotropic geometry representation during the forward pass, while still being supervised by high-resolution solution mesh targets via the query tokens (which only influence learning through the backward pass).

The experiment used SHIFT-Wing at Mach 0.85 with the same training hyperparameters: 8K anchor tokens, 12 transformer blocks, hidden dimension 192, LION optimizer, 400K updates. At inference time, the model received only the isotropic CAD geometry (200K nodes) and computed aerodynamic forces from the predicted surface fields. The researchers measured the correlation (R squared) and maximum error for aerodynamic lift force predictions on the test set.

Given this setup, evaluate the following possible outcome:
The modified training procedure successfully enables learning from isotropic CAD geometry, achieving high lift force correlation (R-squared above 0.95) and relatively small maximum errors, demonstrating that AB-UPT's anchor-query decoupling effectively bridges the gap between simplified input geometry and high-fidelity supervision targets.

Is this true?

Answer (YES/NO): YES